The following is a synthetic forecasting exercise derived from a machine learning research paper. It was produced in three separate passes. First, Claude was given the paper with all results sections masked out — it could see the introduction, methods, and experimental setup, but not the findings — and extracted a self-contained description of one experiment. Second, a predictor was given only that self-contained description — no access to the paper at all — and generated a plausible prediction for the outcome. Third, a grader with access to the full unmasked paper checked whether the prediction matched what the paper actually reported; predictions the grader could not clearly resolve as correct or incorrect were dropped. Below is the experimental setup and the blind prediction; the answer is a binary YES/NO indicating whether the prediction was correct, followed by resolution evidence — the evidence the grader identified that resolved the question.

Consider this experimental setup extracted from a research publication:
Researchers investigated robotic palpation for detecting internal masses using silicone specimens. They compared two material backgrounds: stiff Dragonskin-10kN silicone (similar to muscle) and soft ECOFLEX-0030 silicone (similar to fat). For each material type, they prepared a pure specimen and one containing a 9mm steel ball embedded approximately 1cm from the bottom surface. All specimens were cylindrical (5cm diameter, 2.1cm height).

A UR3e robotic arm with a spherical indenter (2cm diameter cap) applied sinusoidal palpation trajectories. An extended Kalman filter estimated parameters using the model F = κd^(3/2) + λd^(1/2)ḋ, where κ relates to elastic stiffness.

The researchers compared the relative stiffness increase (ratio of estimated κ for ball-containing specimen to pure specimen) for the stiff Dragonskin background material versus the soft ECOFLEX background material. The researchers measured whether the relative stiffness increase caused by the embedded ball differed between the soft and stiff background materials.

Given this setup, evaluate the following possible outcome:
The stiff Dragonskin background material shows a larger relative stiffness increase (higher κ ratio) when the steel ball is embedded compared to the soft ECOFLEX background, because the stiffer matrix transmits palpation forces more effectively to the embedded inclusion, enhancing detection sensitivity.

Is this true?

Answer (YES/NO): NO